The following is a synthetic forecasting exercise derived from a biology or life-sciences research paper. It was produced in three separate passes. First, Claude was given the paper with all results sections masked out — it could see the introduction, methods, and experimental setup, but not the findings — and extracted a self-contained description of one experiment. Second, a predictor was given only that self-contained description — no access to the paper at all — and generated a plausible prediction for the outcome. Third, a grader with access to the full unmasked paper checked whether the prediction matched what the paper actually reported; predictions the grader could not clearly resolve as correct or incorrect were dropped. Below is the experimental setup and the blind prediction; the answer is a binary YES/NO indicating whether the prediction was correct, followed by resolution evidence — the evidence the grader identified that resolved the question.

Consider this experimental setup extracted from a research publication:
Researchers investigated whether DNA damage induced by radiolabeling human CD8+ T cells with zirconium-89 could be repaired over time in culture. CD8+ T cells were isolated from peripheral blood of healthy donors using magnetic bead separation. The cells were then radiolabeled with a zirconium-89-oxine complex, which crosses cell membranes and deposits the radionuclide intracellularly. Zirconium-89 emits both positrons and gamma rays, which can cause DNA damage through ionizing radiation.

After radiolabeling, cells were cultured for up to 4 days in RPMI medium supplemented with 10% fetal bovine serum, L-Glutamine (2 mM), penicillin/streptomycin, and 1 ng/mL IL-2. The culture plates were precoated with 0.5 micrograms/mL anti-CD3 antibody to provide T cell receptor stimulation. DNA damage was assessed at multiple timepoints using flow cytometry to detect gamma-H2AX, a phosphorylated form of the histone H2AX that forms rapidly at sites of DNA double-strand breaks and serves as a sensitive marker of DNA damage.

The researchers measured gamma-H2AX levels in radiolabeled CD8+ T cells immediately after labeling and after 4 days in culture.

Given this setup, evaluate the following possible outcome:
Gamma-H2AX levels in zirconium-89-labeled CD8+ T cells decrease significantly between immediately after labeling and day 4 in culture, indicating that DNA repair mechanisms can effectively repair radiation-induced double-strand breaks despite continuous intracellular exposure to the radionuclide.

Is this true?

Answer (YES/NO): NO